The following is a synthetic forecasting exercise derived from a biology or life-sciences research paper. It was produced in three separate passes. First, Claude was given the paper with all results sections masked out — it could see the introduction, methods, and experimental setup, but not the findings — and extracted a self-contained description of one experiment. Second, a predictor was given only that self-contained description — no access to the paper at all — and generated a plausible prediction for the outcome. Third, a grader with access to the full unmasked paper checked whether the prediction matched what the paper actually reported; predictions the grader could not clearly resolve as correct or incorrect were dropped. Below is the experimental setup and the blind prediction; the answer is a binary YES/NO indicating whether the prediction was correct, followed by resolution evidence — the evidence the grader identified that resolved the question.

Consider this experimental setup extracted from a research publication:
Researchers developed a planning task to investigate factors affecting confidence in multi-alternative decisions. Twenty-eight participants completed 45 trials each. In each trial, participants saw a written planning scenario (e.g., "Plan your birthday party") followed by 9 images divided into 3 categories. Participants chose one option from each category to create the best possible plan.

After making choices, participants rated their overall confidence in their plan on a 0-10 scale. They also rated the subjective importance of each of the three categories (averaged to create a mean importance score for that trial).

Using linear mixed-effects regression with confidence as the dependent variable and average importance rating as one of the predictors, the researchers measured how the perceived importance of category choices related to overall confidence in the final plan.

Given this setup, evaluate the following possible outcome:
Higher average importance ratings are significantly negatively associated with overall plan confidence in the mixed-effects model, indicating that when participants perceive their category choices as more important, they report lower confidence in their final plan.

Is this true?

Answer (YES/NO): NO